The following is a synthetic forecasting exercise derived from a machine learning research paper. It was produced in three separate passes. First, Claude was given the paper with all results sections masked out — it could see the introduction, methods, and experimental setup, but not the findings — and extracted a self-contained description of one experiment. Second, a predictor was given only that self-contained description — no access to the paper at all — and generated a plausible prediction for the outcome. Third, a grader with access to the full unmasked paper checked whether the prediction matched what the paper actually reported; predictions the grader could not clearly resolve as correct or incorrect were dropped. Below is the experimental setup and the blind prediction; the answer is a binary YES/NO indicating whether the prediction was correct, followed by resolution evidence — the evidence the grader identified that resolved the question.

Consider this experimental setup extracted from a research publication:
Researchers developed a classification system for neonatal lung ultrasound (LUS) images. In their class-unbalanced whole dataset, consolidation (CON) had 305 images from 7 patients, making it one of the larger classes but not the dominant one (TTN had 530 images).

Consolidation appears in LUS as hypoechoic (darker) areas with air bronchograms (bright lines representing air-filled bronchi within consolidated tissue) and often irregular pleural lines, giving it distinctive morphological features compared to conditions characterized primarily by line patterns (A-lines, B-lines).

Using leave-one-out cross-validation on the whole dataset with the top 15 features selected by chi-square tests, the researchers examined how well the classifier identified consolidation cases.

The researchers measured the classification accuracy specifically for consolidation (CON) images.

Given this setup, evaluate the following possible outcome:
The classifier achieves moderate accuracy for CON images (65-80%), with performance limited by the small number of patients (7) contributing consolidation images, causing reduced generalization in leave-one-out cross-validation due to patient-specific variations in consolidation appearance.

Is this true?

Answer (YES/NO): NO